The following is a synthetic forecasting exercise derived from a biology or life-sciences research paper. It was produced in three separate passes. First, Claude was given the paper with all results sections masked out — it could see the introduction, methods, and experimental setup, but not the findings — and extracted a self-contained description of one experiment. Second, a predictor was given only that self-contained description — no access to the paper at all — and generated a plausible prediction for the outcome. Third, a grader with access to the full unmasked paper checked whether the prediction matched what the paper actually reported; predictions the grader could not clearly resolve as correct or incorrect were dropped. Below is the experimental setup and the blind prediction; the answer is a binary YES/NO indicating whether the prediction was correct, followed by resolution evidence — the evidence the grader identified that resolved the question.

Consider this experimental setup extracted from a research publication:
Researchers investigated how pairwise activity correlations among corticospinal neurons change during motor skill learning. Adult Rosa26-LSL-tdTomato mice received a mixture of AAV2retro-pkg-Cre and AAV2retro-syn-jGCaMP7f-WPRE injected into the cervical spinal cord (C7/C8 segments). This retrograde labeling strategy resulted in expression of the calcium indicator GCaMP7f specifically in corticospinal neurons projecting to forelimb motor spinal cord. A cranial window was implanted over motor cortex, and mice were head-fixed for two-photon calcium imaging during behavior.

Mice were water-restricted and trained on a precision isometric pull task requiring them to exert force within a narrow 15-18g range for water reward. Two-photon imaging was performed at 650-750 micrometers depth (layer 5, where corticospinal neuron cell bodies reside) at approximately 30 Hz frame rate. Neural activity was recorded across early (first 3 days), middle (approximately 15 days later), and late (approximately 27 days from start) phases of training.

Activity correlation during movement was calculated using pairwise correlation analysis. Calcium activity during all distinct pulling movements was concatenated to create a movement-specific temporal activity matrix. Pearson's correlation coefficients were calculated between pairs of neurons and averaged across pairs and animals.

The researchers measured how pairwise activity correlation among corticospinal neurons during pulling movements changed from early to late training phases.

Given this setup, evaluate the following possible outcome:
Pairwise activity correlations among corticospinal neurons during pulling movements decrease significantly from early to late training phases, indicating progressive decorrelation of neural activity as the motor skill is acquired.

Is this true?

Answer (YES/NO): YES